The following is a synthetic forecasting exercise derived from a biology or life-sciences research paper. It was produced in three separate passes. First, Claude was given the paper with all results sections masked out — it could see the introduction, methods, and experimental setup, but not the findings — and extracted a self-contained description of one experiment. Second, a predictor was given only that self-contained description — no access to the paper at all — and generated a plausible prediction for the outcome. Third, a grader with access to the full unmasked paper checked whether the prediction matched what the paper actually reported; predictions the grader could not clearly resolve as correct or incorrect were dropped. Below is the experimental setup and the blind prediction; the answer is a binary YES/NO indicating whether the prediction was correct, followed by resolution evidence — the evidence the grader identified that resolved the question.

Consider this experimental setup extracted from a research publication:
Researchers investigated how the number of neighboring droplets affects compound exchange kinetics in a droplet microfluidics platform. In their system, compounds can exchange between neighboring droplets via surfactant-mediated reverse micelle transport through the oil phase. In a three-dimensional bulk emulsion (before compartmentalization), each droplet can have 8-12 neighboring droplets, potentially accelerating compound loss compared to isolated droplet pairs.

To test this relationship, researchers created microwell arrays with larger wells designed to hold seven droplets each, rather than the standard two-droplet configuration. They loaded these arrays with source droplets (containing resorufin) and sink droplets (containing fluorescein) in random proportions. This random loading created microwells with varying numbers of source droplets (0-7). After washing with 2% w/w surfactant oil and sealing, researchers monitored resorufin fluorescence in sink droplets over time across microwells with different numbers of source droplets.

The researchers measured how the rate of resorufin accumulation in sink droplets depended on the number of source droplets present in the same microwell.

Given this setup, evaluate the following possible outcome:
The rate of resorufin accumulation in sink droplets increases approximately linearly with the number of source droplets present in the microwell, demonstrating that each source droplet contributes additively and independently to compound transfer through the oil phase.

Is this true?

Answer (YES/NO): YES